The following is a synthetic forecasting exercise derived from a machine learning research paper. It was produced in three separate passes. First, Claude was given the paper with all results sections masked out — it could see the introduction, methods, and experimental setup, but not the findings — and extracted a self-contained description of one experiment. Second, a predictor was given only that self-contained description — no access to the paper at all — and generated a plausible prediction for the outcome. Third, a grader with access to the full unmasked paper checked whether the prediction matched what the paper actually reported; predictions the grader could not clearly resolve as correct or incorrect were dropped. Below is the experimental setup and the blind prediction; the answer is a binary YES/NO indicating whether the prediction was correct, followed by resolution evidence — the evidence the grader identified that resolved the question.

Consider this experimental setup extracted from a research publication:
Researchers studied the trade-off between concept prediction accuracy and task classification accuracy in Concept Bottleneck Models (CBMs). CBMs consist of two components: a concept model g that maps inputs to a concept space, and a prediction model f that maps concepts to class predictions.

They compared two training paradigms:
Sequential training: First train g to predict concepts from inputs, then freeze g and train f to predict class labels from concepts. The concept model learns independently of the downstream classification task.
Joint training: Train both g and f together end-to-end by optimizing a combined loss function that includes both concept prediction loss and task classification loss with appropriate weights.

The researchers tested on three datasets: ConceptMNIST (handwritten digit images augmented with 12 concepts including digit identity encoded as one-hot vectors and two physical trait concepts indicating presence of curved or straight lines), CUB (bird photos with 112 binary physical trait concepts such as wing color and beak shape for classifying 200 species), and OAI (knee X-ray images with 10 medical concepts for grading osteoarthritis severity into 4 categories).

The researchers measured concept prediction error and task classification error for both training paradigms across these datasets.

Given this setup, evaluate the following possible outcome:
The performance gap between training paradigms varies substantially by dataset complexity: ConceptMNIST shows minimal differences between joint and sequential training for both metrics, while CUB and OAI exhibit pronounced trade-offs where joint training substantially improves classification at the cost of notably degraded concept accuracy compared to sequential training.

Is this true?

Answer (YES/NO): NO